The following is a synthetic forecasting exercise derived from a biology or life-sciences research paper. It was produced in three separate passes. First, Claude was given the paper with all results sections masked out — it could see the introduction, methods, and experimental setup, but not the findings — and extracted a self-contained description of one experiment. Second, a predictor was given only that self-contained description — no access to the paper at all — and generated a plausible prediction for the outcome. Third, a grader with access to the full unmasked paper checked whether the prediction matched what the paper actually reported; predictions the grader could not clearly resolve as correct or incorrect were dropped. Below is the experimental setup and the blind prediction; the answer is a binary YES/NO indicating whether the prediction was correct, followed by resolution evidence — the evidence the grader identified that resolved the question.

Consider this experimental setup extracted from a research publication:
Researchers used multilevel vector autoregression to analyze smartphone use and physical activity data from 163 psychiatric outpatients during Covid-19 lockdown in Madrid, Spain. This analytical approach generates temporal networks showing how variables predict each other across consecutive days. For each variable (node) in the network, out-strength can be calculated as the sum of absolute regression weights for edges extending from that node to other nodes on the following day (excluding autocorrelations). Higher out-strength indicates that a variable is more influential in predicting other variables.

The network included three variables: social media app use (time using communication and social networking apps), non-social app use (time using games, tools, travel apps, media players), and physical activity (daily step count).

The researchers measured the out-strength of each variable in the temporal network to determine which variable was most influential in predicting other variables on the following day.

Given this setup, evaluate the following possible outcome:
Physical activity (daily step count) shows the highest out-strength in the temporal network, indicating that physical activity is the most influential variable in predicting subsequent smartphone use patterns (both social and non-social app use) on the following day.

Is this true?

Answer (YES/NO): NO